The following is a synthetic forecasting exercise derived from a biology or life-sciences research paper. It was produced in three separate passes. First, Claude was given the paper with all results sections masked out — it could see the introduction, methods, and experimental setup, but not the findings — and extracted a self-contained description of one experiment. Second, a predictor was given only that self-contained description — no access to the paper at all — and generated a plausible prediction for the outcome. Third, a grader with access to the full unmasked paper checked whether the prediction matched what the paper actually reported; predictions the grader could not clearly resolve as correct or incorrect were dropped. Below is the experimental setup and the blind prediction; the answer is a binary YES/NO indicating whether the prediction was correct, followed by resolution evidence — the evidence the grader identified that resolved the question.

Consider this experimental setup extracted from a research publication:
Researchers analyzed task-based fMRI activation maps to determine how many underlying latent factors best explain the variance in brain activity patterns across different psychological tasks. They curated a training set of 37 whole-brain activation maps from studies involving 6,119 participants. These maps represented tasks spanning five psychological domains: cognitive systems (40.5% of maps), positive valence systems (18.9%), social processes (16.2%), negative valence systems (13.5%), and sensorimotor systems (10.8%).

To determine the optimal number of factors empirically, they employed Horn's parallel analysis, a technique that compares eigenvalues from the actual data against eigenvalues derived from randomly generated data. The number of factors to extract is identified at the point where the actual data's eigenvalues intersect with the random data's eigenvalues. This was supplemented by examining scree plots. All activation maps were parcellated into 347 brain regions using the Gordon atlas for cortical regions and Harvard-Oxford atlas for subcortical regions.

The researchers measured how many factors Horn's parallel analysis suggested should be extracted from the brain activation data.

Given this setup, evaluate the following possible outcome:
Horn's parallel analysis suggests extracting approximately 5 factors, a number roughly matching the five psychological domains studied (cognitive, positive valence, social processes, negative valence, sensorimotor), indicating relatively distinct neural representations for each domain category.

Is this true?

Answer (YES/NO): NO